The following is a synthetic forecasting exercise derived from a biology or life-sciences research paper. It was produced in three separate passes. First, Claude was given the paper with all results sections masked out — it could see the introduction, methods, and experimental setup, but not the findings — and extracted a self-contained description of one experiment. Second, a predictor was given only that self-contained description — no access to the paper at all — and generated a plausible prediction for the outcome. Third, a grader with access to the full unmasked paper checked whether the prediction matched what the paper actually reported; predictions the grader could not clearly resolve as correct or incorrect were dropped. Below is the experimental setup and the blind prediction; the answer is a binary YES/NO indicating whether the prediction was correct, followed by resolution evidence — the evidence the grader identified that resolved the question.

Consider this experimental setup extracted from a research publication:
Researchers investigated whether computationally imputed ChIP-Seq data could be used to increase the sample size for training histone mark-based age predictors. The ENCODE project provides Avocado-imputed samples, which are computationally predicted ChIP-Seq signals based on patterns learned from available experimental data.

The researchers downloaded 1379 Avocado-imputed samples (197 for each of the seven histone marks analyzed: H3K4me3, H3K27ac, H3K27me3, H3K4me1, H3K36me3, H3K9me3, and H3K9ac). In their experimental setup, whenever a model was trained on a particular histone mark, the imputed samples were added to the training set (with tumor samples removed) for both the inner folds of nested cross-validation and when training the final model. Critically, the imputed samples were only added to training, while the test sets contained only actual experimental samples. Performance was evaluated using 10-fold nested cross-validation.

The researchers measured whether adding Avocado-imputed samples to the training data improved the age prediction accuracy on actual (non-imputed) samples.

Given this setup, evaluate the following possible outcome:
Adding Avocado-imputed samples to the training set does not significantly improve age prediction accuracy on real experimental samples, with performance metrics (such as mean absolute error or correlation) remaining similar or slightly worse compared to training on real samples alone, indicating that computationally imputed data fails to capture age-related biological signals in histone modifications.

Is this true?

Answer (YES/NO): YES